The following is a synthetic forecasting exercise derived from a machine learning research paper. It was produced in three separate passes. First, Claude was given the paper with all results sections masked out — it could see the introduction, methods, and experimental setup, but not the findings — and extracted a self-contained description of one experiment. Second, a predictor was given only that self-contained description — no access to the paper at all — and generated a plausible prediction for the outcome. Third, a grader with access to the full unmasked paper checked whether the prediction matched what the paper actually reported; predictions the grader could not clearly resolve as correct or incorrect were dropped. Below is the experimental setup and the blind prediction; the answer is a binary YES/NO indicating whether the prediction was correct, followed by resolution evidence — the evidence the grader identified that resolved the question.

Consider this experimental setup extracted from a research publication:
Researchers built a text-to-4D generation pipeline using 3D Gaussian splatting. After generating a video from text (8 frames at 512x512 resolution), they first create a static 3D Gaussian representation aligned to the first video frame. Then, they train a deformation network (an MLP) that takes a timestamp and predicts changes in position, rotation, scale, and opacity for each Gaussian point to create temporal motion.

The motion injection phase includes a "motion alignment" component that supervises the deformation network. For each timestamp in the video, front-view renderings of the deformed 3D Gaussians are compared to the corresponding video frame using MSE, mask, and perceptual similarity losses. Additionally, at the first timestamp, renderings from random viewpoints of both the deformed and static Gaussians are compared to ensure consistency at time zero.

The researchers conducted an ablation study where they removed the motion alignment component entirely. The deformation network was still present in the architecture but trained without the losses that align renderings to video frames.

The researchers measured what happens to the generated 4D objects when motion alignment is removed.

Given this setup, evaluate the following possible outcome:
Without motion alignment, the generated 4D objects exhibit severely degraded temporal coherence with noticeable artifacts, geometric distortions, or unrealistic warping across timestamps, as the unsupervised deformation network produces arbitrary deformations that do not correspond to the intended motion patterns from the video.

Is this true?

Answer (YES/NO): NO